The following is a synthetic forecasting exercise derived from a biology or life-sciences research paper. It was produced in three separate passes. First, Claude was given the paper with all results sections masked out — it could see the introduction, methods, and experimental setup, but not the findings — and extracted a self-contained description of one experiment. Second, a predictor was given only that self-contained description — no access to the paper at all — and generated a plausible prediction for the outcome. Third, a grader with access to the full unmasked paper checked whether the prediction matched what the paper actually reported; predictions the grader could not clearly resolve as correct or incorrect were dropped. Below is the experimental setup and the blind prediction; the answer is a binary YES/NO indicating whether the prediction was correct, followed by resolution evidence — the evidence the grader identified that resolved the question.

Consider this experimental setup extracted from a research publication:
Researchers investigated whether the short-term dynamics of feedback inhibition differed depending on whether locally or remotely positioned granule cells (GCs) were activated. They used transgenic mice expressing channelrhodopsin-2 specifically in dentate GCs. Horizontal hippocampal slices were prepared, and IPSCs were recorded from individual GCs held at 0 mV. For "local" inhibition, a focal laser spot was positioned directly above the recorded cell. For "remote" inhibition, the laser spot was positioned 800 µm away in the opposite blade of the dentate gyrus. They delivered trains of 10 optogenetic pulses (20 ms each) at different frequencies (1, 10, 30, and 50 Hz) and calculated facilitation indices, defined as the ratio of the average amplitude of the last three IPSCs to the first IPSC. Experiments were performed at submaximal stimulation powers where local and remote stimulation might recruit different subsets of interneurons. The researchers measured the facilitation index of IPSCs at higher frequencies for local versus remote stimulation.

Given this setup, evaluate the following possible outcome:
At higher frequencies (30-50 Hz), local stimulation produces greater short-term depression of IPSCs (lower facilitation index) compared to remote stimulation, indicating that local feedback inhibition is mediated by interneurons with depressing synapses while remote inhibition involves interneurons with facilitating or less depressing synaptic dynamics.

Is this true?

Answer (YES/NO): NO